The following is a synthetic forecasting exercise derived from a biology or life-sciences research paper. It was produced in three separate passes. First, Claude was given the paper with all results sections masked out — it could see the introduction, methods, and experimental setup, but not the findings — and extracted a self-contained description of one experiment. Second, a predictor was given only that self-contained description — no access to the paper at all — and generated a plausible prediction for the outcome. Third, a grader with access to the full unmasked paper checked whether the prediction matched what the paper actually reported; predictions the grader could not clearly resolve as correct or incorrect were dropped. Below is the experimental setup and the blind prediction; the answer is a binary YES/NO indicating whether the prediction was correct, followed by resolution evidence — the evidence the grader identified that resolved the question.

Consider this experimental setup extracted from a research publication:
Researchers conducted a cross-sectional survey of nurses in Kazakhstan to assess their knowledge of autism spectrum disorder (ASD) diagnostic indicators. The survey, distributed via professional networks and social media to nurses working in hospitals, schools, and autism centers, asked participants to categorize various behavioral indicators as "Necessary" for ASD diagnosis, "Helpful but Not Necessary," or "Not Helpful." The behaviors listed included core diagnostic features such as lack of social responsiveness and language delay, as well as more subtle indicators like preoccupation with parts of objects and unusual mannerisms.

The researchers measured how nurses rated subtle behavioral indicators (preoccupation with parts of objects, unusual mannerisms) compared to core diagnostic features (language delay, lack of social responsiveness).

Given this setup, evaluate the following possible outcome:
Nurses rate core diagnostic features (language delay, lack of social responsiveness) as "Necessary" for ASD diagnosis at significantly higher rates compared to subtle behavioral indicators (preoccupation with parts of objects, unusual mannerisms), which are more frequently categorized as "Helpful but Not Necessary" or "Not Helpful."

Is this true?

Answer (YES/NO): YES